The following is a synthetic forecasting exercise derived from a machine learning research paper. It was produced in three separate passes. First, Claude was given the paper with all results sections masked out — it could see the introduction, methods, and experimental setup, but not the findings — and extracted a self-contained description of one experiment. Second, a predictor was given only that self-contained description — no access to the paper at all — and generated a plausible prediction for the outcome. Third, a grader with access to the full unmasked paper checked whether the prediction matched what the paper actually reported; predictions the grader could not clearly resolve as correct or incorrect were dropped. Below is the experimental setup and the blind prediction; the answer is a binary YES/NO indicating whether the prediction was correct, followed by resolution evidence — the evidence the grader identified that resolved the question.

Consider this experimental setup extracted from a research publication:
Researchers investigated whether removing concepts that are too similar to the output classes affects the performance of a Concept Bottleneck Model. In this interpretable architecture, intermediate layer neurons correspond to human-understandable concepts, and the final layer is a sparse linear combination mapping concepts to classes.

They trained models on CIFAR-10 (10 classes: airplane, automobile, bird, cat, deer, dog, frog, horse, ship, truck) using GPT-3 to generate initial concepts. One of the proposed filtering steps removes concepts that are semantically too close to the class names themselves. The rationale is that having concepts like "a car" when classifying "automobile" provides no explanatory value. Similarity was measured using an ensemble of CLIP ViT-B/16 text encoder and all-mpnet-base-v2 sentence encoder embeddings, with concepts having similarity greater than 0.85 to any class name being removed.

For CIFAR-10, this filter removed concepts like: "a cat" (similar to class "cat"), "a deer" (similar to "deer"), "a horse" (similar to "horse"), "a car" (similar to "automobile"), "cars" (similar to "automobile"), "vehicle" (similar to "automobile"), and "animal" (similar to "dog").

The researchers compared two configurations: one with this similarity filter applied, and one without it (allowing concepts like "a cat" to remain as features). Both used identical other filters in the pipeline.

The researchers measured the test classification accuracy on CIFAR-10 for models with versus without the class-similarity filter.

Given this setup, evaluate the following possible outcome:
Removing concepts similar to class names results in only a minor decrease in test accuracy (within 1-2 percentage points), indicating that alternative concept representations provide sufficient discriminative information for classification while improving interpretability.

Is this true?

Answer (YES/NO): NO